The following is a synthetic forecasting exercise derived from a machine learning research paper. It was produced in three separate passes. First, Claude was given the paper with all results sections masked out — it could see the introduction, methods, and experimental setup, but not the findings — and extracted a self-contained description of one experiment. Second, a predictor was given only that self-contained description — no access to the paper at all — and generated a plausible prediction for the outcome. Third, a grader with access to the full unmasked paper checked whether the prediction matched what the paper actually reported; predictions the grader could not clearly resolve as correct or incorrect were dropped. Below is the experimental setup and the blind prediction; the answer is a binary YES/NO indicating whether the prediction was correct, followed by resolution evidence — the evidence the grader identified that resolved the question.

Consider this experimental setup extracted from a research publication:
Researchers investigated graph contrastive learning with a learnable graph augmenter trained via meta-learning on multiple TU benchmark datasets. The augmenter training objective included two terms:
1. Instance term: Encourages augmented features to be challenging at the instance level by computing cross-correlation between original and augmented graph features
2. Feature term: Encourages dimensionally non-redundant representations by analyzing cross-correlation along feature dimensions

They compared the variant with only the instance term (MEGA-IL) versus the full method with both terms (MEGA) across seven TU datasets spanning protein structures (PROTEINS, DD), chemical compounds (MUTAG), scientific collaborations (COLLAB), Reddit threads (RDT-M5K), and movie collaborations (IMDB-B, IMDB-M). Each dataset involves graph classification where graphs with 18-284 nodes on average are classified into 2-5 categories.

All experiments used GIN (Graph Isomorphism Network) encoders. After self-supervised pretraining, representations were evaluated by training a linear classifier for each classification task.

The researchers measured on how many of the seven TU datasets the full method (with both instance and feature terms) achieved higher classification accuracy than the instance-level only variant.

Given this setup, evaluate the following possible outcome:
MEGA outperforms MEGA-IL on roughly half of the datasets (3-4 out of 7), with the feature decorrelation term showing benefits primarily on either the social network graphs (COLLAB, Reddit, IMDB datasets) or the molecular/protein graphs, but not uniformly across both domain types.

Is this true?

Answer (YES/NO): NO